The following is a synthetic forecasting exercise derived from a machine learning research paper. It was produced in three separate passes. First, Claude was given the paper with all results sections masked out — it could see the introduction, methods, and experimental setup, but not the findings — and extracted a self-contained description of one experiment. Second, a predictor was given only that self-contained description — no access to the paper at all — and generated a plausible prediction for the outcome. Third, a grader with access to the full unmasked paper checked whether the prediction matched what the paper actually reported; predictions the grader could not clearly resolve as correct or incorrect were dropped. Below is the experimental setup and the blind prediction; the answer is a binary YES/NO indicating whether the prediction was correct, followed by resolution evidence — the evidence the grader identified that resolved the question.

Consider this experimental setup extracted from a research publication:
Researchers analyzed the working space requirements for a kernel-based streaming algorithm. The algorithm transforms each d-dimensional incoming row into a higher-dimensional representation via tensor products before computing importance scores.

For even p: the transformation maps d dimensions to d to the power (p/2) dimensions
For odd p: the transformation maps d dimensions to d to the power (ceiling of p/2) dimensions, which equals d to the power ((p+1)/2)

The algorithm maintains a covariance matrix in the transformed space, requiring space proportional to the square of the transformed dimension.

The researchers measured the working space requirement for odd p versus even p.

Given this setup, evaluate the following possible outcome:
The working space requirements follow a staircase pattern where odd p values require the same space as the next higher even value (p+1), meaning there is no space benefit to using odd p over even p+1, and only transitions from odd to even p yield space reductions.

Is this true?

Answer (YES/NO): NO